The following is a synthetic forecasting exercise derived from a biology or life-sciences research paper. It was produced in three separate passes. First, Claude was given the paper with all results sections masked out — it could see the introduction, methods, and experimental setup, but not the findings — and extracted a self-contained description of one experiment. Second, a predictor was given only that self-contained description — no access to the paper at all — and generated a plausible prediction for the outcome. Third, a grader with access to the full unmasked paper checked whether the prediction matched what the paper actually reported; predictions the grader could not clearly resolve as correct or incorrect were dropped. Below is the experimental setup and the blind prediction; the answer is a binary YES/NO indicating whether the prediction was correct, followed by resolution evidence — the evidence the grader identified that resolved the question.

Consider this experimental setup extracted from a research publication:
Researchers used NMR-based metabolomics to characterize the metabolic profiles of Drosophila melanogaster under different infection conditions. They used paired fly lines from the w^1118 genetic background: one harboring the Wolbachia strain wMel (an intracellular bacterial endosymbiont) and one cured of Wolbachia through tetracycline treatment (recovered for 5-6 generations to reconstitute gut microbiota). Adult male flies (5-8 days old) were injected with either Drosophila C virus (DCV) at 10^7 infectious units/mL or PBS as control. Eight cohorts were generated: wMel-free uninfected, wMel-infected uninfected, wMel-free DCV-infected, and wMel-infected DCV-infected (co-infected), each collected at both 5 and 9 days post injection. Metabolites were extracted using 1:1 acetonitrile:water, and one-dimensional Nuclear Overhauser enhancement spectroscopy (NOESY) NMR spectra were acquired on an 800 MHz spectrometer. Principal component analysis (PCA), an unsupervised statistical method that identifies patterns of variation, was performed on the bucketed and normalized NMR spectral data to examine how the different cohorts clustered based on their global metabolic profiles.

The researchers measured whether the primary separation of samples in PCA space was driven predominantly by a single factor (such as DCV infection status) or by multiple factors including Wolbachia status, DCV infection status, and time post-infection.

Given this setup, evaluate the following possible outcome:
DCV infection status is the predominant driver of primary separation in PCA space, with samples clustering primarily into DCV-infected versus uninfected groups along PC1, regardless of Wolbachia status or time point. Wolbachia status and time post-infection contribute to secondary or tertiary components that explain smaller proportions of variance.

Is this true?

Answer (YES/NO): NO